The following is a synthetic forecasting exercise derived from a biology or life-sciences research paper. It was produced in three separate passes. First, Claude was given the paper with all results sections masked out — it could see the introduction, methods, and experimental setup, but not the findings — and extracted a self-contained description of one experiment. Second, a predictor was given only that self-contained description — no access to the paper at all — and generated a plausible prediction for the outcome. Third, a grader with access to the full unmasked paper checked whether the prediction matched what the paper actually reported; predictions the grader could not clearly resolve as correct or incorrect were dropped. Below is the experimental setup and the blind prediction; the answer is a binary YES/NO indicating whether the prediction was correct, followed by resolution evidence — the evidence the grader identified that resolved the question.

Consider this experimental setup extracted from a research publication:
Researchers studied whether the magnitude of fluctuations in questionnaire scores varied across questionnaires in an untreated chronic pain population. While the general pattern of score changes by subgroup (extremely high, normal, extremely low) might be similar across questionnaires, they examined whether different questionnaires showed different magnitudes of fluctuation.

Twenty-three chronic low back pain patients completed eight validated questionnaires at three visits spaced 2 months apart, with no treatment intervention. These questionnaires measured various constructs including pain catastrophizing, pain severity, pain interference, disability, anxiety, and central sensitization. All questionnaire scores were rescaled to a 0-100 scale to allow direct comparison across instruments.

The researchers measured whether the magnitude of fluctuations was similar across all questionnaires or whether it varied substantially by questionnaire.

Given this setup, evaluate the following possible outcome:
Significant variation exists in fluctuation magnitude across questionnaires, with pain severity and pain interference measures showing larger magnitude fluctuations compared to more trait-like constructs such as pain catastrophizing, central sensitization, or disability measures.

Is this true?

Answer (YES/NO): NO